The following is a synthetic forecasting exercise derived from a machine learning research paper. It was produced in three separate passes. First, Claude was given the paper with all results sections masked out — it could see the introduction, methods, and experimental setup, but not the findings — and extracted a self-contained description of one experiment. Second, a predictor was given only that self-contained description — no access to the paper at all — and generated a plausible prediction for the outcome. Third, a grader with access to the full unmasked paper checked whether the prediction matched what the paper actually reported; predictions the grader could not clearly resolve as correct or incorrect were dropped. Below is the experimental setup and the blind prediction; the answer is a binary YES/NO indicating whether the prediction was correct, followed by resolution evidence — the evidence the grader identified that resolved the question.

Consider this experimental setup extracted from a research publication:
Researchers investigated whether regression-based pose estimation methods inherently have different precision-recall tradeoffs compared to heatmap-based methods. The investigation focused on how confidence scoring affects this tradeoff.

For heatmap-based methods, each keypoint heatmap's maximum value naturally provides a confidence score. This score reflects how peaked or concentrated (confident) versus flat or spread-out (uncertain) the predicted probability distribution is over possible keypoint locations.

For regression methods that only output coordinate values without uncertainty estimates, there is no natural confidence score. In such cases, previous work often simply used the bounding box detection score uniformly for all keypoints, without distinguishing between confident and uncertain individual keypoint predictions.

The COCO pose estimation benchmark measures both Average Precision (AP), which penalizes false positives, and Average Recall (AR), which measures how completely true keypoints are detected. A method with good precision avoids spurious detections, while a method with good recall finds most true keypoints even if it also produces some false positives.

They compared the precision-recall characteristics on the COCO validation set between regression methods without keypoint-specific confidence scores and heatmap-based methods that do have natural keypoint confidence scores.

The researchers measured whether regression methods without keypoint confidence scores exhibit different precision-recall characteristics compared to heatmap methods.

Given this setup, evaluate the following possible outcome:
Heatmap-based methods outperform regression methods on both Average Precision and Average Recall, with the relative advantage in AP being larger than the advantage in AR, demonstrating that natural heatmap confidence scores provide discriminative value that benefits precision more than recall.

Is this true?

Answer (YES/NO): NO